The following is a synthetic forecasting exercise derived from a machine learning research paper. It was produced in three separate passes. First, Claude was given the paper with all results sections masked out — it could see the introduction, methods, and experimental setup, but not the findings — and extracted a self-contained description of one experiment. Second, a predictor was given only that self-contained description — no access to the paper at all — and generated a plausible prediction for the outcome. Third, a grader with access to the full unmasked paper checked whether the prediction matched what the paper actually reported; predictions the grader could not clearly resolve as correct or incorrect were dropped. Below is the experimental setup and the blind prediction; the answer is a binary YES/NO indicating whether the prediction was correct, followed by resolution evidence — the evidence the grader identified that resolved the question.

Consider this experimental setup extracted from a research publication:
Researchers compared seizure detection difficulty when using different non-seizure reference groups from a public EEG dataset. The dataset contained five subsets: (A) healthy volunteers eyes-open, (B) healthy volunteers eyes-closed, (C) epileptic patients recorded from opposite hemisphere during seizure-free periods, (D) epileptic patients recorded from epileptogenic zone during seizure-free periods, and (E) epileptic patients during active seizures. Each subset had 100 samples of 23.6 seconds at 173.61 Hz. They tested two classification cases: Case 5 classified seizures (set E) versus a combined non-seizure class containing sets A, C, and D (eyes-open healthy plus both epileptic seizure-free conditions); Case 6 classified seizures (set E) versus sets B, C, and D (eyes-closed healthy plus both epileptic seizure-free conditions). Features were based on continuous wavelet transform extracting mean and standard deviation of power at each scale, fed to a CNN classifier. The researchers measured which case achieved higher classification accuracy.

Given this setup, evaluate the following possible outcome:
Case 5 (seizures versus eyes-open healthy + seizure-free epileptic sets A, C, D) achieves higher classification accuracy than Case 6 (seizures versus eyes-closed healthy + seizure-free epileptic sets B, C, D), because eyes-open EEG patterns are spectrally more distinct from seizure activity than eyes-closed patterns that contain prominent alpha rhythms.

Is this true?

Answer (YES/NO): NO